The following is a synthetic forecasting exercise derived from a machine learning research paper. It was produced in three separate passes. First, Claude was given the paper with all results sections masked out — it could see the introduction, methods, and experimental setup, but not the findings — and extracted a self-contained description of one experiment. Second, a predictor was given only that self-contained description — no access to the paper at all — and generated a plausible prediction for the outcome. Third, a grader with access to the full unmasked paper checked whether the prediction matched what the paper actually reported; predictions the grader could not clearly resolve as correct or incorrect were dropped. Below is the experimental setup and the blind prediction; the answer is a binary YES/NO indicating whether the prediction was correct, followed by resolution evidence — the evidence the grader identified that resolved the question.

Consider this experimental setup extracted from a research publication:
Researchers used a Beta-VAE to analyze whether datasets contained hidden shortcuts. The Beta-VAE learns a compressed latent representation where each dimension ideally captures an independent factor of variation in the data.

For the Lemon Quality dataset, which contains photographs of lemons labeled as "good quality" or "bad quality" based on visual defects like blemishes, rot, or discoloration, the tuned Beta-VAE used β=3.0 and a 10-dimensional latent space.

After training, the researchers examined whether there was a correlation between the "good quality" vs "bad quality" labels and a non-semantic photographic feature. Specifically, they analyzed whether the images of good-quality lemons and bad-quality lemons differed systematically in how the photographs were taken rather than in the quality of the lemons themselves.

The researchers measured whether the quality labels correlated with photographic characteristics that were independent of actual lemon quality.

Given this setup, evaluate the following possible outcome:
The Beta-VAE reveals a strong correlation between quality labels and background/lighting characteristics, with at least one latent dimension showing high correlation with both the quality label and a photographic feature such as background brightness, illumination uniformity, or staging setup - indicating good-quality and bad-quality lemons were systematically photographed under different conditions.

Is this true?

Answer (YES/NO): YES